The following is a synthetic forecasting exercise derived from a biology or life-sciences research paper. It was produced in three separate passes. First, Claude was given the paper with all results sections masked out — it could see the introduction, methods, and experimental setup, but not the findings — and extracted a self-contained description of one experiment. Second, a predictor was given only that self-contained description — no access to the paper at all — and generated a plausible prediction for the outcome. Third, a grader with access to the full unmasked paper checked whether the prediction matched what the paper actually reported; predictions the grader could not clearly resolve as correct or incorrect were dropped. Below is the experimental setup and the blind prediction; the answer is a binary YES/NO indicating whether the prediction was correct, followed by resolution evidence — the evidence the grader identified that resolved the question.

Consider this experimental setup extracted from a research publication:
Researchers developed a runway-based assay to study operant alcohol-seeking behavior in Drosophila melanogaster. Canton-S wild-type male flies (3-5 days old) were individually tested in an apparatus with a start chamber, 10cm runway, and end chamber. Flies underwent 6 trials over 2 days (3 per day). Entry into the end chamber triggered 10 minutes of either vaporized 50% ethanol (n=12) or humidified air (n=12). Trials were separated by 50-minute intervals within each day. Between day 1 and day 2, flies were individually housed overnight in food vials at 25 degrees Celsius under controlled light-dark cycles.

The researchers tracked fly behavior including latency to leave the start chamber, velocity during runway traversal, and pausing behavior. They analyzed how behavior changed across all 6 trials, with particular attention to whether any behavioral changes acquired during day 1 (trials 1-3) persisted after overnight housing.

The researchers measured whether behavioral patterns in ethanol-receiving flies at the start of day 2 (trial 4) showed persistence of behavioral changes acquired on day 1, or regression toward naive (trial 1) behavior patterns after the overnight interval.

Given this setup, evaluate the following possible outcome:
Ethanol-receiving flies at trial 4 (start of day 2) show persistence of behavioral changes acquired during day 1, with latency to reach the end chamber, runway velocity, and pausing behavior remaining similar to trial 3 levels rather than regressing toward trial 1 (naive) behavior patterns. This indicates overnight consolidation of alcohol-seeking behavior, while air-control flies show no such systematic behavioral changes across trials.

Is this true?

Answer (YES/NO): NO